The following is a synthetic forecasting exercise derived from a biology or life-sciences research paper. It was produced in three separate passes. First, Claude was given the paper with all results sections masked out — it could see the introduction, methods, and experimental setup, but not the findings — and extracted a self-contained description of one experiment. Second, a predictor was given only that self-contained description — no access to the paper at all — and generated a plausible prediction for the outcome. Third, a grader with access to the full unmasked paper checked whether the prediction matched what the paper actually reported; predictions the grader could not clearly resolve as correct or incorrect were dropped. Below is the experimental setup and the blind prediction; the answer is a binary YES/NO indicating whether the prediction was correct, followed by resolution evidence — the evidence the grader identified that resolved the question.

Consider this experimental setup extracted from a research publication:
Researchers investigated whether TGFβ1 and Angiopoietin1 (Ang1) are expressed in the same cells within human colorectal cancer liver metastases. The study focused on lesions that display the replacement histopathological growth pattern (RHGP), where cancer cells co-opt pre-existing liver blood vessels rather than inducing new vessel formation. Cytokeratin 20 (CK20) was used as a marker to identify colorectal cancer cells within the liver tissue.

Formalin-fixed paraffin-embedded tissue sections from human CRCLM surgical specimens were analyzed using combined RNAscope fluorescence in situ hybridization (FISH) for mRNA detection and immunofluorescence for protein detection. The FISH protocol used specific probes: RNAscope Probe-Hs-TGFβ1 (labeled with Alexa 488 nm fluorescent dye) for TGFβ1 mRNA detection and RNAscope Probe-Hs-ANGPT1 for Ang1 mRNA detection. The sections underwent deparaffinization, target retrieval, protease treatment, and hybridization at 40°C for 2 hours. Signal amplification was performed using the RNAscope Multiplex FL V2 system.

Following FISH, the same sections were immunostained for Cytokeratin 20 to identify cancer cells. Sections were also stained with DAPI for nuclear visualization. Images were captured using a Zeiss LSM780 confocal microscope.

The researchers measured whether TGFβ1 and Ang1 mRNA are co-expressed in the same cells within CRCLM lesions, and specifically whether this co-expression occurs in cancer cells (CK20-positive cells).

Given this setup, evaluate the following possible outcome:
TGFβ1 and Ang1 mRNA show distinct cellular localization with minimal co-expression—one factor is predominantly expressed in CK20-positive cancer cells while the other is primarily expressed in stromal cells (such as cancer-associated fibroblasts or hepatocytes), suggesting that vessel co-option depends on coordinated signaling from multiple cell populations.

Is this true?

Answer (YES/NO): NO